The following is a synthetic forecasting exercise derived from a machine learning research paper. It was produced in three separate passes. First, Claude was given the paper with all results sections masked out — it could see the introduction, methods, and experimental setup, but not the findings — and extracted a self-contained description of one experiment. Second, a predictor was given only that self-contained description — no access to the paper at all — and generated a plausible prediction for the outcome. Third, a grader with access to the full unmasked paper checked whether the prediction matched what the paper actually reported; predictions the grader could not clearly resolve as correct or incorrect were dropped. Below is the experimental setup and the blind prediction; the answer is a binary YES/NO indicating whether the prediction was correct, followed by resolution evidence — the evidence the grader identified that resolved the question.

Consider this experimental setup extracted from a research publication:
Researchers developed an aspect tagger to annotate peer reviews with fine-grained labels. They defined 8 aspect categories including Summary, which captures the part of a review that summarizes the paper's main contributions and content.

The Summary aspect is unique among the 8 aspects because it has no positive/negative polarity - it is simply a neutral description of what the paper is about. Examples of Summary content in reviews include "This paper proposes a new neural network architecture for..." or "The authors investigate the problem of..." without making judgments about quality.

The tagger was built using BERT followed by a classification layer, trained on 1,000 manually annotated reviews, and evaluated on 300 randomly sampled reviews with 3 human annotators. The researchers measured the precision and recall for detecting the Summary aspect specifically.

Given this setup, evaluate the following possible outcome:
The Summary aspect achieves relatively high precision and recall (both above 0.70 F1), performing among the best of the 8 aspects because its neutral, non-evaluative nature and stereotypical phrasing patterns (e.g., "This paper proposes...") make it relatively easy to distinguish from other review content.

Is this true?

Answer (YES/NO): YES